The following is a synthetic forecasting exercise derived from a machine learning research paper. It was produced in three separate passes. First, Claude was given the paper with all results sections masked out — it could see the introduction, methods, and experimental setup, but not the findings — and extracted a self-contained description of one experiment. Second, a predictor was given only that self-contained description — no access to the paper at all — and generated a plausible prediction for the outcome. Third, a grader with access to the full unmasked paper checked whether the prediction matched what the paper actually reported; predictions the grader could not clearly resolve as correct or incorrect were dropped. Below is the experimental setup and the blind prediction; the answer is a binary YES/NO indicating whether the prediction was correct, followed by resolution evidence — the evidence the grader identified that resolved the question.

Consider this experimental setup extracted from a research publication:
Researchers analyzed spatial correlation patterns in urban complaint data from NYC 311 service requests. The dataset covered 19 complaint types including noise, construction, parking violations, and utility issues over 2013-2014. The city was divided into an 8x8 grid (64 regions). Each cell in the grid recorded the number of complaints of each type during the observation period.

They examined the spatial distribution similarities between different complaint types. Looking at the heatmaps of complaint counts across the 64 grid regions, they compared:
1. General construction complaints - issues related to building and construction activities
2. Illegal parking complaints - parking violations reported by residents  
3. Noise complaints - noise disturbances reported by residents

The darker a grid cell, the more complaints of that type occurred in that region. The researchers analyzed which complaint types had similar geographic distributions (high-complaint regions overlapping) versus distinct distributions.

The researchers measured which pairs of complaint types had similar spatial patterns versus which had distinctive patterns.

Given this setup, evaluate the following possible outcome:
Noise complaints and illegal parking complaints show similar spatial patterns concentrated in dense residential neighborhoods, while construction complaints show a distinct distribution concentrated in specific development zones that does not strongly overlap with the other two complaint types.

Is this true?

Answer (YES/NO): NO